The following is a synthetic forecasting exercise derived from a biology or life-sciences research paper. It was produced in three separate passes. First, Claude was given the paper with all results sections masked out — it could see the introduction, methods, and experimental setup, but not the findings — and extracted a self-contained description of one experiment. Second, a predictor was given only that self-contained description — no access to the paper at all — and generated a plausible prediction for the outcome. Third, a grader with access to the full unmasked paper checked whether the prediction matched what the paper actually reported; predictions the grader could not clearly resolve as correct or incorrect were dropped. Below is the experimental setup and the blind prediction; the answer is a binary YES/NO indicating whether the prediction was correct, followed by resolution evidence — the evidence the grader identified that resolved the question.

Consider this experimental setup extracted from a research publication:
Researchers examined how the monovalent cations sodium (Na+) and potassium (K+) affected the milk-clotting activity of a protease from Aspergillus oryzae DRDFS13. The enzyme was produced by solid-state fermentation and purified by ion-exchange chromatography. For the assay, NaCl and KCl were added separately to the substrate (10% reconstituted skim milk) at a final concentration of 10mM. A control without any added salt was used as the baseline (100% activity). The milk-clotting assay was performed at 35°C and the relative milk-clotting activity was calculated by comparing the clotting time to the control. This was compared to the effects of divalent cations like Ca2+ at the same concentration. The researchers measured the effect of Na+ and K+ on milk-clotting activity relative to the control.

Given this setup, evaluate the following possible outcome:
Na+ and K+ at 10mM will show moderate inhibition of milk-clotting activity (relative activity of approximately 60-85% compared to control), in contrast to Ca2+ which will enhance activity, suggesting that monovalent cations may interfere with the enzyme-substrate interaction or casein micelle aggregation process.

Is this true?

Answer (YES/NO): NO